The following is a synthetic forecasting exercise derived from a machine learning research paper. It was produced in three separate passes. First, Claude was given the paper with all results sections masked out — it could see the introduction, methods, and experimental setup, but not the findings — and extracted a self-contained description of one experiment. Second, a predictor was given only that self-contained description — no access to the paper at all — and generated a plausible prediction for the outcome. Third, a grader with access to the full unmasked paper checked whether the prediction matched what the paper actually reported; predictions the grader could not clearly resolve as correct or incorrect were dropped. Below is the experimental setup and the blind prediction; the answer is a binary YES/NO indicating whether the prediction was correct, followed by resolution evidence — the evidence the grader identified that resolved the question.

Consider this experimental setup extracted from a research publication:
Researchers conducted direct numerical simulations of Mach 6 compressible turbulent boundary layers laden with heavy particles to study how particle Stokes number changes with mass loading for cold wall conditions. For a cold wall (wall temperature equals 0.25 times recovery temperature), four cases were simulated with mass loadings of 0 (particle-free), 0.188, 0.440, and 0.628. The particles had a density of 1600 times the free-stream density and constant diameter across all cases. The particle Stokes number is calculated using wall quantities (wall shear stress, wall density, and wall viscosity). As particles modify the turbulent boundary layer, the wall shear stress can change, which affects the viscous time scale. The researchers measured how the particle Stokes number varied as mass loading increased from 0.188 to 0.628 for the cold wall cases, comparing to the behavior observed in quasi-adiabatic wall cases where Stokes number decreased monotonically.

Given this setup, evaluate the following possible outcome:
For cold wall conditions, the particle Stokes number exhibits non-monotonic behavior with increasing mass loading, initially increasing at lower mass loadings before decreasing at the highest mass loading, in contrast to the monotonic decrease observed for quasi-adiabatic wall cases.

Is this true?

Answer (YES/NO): NO